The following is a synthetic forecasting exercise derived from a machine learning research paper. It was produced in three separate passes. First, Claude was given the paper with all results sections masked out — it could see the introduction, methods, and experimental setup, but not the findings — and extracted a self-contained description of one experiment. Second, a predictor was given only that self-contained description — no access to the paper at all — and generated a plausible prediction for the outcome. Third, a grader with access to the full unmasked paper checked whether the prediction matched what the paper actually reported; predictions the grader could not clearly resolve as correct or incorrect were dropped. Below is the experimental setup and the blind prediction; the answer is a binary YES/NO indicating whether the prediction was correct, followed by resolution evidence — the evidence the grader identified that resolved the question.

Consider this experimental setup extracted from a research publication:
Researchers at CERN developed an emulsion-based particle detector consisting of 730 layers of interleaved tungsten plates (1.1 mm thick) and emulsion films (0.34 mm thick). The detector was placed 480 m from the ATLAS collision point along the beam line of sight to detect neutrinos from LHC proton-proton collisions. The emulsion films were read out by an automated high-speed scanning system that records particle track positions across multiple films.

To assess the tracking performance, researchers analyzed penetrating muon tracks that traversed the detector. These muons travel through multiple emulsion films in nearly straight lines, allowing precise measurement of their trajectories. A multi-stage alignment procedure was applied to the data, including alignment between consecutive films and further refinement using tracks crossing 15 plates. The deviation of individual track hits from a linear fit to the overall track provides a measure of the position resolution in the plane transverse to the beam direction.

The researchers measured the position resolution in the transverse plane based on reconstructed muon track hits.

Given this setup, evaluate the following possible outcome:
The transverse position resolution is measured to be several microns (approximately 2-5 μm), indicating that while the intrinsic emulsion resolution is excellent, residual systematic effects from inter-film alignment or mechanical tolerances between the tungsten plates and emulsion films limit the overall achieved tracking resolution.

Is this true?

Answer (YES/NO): NO